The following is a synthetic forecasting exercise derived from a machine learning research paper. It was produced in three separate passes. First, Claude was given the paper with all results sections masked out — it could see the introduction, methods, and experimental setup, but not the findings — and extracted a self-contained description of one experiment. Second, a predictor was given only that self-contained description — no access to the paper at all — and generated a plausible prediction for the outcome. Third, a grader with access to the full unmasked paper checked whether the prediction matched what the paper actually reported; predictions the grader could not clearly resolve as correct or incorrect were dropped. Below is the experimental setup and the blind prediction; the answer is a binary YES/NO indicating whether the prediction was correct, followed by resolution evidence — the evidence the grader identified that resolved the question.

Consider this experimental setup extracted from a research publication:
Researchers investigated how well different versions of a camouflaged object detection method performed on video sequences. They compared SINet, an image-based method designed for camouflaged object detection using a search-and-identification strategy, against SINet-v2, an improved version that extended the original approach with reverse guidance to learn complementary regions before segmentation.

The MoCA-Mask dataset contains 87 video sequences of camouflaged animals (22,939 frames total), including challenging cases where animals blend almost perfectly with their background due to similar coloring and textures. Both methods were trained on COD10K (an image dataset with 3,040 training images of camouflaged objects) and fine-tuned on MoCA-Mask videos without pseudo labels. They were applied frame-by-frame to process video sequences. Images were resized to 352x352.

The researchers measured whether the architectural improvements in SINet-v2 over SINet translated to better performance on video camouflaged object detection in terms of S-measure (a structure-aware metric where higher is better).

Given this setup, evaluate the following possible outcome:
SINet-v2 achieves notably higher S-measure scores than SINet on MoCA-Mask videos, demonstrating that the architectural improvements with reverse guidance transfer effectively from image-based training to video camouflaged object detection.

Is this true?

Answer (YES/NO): NO